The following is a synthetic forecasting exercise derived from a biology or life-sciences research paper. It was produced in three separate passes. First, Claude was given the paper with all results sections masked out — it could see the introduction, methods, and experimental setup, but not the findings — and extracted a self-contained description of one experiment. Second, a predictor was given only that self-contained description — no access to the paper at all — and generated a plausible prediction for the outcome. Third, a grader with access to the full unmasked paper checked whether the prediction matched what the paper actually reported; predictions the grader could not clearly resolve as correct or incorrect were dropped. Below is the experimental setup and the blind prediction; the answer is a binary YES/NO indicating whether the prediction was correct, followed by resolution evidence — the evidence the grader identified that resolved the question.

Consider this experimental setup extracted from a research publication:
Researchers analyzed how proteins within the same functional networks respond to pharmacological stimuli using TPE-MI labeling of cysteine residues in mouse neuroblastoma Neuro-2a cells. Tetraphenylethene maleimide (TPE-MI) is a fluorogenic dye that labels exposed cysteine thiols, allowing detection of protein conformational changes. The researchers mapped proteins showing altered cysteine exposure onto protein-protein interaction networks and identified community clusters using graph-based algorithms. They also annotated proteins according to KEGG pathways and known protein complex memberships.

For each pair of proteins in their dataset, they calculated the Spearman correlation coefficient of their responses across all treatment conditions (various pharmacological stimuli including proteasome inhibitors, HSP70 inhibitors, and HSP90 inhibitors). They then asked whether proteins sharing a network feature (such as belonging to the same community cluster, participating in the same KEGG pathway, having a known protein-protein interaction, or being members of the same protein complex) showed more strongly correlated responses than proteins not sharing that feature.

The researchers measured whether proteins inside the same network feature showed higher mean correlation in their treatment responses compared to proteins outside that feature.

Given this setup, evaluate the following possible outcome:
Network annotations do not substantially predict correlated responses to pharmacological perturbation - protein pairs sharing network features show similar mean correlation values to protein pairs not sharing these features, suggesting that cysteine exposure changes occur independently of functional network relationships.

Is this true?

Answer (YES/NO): NO